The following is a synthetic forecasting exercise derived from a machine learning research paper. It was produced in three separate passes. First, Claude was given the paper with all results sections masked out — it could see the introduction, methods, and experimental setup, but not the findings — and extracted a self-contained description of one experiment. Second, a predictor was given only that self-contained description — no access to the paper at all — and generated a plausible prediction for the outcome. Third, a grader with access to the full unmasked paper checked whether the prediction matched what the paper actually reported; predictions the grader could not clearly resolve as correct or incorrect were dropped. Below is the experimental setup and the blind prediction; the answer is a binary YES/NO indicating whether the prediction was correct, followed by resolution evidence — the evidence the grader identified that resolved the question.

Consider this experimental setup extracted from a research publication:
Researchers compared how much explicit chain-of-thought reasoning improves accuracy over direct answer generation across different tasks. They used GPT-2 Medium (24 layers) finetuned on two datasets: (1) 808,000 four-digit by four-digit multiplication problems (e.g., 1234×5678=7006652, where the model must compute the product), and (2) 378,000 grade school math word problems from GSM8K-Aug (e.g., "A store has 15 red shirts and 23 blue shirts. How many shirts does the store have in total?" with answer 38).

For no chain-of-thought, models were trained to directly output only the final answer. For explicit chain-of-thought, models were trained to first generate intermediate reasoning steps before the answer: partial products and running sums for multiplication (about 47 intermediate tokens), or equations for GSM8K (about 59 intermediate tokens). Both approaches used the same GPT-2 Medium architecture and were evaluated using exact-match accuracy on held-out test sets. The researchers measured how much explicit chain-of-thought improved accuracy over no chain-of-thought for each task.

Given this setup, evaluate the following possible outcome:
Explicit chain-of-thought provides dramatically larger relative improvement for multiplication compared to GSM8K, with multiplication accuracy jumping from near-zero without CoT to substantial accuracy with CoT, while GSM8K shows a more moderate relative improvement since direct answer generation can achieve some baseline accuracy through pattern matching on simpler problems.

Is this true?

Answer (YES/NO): NO